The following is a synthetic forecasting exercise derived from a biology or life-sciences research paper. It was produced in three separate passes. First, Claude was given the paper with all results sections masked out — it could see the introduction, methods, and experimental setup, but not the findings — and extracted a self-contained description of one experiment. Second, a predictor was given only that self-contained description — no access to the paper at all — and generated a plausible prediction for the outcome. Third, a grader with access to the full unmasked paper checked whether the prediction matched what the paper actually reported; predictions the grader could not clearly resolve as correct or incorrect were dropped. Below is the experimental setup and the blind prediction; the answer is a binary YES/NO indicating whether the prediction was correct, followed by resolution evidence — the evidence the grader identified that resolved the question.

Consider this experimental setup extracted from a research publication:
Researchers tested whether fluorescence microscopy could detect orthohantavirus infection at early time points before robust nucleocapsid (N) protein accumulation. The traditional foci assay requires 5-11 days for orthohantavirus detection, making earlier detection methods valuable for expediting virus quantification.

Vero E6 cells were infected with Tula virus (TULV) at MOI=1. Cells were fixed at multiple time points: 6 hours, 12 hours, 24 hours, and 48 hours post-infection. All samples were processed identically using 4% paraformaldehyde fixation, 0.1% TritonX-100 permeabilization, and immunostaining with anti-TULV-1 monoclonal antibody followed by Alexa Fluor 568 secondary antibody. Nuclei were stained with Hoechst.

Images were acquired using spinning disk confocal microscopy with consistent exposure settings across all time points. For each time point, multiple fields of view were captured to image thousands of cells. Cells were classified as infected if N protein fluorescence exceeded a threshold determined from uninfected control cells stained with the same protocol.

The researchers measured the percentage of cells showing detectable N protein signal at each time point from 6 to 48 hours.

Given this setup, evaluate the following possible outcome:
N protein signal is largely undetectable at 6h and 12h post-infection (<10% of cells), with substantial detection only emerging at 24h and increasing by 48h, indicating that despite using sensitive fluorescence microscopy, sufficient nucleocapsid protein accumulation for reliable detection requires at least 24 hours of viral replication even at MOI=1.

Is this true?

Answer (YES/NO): NO